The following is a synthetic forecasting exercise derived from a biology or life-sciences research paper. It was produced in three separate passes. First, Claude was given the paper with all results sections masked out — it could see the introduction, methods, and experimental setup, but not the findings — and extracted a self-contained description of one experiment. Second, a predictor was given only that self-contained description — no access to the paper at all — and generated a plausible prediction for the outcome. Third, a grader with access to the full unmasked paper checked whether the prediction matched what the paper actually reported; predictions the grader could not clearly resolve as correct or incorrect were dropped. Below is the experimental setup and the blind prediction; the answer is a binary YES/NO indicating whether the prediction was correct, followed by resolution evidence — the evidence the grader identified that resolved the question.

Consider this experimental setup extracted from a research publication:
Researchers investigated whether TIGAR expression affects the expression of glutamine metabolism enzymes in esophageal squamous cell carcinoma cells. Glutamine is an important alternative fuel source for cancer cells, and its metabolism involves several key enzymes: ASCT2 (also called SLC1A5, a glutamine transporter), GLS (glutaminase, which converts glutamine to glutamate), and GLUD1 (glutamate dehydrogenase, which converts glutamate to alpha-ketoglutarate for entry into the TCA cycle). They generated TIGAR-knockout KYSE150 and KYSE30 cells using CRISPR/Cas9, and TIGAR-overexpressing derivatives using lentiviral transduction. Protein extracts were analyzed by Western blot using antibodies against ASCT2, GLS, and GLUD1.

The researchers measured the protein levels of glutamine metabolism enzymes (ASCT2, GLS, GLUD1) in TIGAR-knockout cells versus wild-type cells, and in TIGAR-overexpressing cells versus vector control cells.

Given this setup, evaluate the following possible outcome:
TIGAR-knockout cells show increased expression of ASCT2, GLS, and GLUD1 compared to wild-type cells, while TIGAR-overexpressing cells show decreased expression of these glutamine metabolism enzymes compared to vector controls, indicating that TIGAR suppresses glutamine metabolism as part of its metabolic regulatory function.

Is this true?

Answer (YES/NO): NO